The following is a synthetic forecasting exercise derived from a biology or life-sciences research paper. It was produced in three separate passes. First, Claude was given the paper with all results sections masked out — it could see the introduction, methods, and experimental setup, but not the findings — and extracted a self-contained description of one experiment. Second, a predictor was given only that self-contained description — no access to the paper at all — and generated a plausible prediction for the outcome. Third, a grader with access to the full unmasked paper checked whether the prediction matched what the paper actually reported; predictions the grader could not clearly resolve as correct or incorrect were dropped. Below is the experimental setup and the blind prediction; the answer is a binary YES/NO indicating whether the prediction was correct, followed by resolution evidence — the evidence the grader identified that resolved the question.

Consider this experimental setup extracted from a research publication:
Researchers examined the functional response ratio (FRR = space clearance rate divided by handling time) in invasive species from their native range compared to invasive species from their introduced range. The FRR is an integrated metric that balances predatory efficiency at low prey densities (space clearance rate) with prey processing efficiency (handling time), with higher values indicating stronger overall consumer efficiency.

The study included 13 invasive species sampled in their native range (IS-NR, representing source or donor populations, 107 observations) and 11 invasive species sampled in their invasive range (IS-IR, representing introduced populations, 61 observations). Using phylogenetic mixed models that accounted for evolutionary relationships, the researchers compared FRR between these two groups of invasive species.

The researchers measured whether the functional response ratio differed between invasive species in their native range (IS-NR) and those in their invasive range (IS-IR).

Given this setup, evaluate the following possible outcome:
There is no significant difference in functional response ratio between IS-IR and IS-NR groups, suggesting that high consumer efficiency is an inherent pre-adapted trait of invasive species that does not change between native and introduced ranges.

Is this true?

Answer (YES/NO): NO